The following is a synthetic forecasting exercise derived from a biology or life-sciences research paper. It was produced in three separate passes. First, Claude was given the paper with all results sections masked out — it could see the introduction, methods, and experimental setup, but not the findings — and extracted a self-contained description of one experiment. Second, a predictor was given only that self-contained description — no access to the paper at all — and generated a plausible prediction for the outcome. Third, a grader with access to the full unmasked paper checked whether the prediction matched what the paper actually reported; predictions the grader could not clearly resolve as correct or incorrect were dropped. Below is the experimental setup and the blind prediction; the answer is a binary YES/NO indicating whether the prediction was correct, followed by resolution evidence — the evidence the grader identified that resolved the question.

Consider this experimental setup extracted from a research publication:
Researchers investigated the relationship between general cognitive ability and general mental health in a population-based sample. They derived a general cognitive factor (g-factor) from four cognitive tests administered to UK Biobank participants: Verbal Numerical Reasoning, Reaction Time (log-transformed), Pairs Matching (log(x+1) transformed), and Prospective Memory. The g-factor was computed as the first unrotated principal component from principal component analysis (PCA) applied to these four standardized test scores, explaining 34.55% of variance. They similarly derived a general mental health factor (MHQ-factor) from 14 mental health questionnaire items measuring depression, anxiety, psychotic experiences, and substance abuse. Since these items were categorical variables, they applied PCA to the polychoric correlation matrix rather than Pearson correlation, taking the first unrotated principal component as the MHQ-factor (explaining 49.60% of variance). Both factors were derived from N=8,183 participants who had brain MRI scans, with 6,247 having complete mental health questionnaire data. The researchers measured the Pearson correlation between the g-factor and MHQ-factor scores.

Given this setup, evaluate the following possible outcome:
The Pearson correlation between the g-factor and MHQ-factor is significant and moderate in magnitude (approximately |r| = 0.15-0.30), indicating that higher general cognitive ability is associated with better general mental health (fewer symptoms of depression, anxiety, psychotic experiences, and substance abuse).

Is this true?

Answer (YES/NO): NO